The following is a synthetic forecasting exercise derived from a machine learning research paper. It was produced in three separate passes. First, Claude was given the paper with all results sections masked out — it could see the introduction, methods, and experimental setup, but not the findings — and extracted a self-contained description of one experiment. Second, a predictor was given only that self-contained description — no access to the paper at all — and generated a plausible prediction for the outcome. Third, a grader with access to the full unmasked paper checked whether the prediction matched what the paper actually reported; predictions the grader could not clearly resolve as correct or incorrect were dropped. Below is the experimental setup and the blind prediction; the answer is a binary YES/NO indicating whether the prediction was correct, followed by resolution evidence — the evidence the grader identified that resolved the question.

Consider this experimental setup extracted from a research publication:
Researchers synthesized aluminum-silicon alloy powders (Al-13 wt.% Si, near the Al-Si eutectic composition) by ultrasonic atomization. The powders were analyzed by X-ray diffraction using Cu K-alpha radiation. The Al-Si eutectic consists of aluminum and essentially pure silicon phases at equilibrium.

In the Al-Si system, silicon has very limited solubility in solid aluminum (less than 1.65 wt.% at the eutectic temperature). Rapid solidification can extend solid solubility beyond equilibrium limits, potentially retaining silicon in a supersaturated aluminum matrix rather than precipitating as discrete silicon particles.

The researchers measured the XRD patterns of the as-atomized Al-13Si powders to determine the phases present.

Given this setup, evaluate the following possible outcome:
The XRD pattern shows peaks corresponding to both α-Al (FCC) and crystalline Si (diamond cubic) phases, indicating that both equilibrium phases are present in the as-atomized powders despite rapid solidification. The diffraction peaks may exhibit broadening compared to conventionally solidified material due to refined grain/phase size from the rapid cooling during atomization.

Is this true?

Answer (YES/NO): YES